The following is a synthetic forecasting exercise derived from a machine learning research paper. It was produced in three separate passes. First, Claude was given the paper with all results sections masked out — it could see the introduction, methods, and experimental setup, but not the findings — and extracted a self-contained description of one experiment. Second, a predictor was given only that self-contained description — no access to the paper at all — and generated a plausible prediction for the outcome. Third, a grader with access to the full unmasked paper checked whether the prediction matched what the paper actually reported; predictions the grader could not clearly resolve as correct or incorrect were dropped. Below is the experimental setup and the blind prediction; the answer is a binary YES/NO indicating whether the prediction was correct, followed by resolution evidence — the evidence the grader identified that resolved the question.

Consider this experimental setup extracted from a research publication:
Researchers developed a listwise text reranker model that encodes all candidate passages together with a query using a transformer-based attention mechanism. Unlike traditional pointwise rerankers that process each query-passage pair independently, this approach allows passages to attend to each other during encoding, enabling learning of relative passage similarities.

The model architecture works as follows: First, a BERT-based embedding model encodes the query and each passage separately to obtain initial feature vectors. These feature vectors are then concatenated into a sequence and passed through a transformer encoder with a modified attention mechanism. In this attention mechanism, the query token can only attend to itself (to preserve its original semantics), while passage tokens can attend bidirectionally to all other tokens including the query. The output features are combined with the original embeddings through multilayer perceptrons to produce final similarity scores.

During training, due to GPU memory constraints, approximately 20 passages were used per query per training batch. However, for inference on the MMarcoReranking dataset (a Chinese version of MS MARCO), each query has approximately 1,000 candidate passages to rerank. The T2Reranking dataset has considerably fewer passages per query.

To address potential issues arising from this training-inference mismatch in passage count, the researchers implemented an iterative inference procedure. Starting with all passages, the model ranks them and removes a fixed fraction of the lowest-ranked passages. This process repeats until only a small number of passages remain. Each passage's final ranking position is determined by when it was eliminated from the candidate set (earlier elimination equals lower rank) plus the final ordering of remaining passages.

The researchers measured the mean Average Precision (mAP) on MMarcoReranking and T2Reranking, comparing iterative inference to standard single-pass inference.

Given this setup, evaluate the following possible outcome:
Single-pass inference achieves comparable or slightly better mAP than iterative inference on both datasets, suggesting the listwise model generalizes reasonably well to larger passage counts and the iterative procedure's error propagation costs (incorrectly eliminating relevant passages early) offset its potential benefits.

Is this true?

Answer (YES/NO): NO